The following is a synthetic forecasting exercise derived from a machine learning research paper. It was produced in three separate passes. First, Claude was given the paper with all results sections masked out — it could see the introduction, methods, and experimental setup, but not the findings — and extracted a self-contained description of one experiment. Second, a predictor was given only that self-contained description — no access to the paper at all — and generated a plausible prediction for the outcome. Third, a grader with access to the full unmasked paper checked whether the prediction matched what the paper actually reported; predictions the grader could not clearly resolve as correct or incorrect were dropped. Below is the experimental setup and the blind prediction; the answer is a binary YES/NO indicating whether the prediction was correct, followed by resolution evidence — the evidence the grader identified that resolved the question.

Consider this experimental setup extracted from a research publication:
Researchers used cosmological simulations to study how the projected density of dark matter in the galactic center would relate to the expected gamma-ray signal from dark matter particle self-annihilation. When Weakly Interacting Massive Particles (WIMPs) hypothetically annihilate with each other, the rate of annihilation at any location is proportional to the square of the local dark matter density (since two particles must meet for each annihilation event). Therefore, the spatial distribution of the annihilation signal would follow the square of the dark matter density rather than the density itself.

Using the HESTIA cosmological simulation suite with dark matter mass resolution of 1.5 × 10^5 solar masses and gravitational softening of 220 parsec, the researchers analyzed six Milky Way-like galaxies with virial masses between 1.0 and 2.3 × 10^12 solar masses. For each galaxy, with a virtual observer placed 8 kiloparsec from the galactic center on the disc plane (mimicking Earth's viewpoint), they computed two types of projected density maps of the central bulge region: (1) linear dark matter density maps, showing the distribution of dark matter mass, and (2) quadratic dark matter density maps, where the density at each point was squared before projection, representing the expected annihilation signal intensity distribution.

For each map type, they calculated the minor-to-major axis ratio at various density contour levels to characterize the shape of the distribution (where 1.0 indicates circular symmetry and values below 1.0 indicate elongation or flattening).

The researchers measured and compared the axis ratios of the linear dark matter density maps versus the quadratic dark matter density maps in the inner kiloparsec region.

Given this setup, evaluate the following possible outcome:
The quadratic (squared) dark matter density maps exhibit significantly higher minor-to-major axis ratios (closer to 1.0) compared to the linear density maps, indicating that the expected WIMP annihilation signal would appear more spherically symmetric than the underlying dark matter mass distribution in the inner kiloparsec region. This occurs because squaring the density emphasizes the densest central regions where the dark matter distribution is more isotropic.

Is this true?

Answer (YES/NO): NO